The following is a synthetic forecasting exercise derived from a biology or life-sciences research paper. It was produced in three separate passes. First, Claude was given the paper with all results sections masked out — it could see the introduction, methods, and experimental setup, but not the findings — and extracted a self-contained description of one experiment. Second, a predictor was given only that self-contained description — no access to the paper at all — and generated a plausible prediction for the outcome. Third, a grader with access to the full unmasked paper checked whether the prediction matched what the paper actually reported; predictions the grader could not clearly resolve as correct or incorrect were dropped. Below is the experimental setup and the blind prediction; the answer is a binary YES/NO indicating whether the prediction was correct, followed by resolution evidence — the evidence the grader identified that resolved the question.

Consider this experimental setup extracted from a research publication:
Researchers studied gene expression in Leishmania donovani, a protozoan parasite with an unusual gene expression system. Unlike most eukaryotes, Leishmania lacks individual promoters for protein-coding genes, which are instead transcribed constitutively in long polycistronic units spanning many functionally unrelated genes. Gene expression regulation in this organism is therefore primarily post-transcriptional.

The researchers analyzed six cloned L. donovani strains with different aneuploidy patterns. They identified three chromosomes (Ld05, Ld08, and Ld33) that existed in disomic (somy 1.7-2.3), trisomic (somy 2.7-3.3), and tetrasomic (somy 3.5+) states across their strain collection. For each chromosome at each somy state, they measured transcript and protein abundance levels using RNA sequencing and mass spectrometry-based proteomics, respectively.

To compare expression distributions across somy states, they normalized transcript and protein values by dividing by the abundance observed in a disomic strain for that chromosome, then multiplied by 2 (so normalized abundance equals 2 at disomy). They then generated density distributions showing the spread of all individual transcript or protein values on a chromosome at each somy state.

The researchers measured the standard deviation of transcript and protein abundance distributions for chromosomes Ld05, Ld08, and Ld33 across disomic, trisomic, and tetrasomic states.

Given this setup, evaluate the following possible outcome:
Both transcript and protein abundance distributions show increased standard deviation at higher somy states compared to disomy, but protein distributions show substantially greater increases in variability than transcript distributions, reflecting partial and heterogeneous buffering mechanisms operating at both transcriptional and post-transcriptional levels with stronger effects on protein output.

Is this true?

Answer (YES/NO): NO